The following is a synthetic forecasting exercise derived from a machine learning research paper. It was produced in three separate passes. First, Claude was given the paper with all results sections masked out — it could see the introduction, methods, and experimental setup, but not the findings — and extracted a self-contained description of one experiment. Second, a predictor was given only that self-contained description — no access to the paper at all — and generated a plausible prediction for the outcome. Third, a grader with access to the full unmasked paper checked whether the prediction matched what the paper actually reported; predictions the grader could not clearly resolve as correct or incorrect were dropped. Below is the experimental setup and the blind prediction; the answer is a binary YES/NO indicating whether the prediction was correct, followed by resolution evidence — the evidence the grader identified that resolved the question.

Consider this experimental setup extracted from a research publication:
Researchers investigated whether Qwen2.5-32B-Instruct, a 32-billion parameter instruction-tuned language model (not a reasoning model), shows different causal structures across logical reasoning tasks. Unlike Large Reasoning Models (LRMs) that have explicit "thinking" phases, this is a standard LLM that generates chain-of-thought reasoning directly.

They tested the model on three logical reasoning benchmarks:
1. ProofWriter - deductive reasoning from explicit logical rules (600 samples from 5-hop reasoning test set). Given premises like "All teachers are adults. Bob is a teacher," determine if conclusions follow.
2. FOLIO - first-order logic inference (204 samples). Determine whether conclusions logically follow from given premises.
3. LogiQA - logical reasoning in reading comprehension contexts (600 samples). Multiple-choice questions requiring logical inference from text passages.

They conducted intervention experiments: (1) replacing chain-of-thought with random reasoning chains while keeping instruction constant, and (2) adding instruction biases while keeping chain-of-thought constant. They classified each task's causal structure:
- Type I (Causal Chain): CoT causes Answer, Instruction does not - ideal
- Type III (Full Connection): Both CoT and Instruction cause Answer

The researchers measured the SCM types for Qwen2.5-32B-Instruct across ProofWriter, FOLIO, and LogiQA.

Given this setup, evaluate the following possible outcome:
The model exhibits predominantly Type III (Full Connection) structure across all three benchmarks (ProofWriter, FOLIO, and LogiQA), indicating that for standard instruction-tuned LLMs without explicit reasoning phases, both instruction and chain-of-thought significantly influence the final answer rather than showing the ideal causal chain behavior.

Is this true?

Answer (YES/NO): NO